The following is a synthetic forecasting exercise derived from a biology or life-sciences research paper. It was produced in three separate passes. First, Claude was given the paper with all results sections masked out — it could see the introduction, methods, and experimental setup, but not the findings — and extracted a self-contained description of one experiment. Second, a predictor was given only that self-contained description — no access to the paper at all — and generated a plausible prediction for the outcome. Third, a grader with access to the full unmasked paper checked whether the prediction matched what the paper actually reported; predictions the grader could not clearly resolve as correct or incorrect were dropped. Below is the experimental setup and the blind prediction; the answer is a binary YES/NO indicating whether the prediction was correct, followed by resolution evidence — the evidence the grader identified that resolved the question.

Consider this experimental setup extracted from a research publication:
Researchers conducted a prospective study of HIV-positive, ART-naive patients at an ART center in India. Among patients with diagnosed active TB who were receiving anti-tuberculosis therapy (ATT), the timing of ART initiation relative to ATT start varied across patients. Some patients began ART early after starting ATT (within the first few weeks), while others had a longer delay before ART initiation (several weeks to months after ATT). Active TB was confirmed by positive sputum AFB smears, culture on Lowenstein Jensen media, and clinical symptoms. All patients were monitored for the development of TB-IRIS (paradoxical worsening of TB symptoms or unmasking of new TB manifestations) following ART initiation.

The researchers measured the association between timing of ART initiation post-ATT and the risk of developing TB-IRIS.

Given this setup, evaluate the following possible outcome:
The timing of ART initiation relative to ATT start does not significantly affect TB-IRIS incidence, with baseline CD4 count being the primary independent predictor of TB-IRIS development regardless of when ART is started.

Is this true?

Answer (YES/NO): NO